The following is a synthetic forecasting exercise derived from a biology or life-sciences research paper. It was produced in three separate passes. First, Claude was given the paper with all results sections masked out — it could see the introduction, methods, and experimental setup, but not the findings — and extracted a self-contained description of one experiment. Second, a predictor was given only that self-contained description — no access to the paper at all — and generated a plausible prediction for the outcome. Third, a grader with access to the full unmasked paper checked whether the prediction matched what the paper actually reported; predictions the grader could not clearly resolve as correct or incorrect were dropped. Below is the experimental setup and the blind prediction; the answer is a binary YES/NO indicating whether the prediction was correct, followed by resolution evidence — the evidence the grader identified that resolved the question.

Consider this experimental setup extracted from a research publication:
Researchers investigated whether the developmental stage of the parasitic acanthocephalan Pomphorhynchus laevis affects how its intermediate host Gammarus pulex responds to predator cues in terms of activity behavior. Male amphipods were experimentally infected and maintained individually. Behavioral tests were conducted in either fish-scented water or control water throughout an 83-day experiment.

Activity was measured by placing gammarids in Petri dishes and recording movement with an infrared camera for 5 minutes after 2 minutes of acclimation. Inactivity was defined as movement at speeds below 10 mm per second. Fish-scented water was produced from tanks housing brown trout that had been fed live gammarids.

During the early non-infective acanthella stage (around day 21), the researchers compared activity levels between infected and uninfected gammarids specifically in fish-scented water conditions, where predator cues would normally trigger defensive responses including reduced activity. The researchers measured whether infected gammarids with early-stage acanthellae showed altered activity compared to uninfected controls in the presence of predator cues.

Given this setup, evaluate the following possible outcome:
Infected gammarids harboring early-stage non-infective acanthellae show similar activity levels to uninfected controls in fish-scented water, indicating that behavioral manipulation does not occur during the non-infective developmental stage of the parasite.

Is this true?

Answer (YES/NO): NO